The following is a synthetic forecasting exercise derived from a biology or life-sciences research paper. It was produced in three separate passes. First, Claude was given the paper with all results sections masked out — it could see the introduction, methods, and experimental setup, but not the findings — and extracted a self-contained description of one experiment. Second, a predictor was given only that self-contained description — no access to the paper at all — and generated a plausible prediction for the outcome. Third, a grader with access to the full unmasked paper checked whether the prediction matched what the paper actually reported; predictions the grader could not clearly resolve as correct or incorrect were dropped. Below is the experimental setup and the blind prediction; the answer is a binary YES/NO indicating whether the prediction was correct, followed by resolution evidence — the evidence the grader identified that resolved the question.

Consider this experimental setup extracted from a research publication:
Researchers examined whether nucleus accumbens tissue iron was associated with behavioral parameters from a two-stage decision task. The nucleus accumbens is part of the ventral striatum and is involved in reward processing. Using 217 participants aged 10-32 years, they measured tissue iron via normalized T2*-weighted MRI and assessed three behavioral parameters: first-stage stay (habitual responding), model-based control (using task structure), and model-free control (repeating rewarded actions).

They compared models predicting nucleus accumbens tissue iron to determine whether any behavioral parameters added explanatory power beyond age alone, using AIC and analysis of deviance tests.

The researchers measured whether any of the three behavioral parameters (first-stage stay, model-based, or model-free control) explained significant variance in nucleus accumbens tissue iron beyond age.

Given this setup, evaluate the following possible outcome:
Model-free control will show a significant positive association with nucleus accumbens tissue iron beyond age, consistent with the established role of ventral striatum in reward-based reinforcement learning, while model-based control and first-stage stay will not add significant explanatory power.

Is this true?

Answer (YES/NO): NO